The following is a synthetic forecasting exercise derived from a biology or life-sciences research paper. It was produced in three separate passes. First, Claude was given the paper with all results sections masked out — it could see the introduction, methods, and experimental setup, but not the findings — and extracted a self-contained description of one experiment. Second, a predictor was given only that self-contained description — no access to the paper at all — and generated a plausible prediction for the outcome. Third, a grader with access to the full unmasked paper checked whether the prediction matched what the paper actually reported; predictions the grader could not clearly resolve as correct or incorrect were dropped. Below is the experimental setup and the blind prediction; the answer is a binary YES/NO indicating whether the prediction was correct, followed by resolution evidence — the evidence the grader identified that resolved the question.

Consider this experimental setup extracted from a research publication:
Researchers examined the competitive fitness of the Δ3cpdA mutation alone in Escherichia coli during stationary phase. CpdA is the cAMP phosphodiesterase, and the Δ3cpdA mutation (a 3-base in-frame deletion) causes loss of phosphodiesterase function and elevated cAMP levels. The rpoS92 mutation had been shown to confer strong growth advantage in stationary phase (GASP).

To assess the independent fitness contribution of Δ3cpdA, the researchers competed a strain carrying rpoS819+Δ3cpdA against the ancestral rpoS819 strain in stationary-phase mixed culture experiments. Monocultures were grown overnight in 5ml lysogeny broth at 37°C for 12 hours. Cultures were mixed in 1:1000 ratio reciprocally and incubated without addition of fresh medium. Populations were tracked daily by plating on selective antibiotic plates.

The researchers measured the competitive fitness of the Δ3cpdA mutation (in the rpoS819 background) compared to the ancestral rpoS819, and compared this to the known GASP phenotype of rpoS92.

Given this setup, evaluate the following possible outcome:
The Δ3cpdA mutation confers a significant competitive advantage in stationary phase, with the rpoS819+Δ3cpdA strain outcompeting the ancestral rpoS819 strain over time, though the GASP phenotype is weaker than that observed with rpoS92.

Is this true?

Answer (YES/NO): YES